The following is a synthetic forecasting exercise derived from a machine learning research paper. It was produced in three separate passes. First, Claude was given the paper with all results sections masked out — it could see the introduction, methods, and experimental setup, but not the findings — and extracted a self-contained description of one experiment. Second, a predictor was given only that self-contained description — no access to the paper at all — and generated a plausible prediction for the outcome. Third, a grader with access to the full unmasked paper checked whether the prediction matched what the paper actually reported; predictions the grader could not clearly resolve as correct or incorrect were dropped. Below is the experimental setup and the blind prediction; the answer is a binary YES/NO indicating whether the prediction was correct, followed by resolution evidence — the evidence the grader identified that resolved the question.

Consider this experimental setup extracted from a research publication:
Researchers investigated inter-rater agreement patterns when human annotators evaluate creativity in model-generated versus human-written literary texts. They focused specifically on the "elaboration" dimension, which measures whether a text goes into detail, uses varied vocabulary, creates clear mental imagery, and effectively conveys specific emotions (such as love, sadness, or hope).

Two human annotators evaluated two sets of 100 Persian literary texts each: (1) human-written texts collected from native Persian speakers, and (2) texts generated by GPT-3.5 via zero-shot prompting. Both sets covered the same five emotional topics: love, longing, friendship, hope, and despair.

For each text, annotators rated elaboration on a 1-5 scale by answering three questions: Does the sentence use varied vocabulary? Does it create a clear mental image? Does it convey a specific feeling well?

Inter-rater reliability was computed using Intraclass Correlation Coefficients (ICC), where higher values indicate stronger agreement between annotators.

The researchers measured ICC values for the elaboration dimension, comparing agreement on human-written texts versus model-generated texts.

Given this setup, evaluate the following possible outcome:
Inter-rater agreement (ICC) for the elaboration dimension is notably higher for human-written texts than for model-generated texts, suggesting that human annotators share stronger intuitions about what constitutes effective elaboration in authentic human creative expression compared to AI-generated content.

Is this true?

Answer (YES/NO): NO